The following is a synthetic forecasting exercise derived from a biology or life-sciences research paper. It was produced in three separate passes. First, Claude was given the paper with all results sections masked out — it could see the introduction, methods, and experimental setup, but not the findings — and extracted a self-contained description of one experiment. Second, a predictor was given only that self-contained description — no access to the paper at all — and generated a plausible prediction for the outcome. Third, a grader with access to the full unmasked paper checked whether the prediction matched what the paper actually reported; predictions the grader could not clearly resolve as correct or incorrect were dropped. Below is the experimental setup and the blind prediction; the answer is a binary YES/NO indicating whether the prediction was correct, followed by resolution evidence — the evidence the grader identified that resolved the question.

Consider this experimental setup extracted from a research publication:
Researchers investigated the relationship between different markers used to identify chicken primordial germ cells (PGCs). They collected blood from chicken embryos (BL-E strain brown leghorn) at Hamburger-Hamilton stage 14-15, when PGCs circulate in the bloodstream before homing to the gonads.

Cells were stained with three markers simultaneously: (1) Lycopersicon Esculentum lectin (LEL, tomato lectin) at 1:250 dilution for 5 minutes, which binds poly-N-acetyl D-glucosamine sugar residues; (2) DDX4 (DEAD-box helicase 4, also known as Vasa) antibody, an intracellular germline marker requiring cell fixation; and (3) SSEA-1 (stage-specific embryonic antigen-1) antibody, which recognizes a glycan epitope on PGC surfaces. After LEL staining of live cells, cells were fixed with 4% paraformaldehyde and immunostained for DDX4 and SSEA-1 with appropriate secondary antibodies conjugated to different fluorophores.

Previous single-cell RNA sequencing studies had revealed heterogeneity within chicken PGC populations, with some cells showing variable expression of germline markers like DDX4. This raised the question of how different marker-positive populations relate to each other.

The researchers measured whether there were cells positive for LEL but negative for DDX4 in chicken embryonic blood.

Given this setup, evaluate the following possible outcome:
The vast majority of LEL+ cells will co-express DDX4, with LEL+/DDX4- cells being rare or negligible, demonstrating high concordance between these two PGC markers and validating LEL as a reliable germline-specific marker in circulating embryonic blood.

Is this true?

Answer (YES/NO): NO